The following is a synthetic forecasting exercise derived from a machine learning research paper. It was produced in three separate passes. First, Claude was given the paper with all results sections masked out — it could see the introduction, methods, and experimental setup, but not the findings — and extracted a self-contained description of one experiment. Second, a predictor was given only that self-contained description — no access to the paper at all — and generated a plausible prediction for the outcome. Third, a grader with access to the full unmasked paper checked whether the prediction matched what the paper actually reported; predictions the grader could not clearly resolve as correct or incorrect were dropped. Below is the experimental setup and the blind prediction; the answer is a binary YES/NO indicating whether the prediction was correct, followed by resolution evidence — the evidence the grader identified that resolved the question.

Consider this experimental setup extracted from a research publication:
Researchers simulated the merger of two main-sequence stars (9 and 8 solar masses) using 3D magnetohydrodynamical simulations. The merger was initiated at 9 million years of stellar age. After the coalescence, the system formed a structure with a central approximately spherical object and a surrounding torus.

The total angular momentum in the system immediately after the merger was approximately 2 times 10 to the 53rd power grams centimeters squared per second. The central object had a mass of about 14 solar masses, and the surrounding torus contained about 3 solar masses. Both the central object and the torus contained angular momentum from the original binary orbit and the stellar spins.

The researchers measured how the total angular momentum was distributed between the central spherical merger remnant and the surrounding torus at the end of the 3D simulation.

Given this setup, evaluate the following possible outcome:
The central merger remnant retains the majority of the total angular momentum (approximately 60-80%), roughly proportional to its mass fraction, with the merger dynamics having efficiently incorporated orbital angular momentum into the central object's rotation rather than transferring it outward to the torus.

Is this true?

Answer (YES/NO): NO